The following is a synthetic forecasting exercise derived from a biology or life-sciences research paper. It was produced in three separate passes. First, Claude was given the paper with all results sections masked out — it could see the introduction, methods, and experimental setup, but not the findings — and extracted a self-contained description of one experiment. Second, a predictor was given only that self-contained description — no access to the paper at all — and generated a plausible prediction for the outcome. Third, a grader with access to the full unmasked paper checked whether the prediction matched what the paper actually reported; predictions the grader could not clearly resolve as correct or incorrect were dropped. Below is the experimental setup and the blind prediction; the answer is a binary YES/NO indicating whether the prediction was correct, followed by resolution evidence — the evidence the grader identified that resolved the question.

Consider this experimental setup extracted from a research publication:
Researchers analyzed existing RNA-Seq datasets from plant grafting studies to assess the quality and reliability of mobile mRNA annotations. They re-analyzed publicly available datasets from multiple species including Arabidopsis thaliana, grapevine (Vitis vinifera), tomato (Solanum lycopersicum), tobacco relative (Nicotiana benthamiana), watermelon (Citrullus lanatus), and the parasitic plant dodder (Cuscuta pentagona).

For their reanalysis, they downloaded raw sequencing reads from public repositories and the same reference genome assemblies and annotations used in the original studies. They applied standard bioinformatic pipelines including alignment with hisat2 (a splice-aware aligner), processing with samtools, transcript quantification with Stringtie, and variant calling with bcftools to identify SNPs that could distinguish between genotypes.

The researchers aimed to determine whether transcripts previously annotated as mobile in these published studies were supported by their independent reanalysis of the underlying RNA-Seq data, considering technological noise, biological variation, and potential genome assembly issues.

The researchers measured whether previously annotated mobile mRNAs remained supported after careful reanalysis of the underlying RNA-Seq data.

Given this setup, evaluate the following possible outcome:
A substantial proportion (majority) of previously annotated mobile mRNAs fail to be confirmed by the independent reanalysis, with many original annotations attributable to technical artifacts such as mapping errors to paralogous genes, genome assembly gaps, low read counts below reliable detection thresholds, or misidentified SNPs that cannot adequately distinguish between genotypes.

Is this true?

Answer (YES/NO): YES